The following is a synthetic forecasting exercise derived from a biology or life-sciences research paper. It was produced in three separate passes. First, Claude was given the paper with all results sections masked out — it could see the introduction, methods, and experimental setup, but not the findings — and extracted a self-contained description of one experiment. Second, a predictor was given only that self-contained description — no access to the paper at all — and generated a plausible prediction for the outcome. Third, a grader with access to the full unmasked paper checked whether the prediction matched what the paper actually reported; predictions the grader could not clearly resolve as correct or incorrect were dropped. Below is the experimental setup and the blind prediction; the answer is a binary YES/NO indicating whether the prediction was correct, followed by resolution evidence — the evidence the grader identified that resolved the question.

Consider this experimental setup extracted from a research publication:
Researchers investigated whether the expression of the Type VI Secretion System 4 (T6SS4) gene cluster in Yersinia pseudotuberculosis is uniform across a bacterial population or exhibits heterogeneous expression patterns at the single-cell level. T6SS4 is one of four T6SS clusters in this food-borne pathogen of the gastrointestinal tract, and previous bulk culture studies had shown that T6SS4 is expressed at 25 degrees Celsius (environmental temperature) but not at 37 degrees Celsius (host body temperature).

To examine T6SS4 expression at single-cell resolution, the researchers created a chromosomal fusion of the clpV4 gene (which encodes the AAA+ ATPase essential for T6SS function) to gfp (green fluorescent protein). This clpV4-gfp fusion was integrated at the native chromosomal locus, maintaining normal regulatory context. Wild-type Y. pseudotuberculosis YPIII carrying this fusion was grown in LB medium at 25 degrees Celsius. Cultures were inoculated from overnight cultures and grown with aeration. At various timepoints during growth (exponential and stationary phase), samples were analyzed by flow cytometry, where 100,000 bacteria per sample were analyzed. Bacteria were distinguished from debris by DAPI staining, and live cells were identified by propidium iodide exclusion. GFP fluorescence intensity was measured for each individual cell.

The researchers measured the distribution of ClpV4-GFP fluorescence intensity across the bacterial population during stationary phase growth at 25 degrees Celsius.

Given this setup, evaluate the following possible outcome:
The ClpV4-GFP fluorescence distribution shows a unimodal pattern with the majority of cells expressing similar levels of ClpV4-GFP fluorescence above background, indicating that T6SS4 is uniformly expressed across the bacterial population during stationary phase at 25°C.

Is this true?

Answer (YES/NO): NO